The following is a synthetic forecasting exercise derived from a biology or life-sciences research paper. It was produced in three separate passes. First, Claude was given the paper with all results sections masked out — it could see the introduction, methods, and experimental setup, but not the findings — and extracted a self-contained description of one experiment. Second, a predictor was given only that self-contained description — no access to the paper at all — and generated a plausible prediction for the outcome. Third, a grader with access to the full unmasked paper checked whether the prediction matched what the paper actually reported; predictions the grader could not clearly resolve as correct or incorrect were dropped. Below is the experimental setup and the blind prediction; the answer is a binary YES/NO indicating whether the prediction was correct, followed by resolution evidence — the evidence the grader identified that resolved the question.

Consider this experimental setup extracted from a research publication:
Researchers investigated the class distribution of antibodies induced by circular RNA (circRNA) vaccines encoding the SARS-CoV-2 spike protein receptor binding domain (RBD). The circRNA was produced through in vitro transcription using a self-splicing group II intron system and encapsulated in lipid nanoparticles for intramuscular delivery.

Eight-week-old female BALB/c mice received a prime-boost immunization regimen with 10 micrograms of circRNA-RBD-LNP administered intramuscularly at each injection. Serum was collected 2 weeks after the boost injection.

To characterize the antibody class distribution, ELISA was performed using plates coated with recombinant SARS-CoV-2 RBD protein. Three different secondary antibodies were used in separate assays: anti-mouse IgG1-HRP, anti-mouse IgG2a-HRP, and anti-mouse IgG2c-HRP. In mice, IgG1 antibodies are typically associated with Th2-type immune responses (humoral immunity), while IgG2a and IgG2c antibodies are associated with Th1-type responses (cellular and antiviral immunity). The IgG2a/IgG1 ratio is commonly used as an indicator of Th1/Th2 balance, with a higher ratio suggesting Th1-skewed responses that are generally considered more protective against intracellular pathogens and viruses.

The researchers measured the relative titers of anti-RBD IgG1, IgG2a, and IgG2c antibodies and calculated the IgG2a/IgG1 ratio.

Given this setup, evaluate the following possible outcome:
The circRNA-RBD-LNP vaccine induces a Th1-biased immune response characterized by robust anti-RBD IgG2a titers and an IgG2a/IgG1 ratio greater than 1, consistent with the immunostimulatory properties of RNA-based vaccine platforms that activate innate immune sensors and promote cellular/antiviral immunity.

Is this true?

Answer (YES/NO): NO